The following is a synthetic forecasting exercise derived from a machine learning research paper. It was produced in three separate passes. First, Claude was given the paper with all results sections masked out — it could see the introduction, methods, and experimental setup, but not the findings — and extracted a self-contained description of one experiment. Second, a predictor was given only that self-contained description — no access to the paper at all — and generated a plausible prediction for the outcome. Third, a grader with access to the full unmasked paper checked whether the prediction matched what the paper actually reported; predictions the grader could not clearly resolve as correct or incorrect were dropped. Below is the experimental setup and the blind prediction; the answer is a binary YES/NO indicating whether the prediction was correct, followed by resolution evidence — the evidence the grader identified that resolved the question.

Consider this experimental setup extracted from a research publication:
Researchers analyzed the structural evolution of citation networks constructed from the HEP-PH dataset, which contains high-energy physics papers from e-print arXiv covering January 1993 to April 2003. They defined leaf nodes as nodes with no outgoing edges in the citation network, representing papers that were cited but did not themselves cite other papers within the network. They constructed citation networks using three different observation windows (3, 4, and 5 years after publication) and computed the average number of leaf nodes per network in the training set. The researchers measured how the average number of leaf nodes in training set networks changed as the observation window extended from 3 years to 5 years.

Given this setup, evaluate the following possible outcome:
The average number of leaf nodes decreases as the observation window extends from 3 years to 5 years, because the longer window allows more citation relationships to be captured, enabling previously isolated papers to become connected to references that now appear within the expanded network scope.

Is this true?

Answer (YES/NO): NO